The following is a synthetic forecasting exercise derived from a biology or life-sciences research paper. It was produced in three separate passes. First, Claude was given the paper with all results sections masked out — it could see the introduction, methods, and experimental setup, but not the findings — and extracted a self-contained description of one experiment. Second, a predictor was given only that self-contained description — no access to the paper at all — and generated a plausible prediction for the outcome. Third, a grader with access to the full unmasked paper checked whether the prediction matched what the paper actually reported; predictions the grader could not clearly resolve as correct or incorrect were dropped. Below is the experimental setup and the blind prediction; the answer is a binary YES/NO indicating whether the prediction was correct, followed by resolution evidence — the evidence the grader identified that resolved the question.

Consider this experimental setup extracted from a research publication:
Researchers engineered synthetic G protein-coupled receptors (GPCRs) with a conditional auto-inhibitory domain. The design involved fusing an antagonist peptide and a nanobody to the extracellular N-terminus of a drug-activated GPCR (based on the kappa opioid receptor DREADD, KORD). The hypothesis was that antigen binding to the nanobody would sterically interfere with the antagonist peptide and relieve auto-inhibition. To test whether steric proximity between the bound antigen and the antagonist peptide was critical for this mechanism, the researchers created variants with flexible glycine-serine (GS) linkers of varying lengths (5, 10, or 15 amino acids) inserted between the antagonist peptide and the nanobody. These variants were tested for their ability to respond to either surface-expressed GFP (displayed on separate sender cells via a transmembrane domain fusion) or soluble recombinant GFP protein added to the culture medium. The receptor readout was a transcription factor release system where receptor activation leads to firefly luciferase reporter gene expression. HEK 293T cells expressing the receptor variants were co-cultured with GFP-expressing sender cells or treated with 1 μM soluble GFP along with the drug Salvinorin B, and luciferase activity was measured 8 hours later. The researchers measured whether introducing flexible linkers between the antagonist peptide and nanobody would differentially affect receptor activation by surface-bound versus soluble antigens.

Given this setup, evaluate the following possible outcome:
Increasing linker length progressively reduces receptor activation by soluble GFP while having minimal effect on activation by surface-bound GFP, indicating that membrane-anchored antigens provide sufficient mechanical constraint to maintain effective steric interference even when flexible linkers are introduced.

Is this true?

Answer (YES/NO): NO